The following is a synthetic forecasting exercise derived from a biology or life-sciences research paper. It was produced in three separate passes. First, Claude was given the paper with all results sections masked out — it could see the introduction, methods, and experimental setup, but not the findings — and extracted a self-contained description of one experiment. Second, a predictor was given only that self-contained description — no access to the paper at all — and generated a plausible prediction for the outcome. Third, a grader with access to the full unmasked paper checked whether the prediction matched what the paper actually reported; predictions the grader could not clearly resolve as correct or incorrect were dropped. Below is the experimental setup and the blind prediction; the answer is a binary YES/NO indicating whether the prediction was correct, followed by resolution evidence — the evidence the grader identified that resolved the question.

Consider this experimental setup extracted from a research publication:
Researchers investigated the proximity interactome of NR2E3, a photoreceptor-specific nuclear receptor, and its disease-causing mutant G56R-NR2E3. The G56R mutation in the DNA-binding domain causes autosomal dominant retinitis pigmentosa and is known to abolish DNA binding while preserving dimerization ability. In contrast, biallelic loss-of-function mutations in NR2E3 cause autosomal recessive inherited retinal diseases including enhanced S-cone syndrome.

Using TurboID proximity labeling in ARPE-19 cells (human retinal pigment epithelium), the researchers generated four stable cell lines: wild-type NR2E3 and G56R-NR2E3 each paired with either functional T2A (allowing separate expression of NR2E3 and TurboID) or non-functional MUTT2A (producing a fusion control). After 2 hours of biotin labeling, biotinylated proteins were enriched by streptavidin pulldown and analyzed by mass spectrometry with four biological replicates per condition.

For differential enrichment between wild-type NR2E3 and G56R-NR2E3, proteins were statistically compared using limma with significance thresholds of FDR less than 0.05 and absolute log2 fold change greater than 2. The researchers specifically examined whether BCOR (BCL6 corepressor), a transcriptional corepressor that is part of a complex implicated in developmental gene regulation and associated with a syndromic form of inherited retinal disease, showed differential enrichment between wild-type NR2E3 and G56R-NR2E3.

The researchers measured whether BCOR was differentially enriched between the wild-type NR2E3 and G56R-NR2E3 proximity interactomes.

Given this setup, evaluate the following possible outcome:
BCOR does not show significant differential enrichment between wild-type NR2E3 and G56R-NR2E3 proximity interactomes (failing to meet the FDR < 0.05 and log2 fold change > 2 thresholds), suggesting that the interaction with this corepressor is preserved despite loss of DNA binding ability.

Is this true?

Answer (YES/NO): NO